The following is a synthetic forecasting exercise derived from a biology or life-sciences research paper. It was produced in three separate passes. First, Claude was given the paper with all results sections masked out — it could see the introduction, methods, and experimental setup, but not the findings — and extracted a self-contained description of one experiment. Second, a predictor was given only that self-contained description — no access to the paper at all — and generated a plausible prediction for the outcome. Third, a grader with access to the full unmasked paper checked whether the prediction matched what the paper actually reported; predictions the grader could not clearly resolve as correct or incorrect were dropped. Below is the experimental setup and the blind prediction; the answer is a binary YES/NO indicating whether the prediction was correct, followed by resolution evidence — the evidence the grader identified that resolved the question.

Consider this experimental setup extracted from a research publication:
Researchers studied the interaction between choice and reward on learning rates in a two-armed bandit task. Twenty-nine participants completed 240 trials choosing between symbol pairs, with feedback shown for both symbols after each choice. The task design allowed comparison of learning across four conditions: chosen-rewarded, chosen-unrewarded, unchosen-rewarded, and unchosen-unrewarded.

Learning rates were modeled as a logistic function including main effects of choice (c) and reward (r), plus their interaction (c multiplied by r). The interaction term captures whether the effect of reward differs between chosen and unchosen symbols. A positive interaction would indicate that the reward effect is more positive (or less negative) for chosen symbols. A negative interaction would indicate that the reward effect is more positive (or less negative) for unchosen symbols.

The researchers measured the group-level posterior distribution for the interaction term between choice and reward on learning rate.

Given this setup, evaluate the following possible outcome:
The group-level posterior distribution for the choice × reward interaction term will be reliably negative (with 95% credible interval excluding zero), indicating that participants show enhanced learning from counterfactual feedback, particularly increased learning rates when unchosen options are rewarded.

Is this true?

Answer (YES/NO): NO